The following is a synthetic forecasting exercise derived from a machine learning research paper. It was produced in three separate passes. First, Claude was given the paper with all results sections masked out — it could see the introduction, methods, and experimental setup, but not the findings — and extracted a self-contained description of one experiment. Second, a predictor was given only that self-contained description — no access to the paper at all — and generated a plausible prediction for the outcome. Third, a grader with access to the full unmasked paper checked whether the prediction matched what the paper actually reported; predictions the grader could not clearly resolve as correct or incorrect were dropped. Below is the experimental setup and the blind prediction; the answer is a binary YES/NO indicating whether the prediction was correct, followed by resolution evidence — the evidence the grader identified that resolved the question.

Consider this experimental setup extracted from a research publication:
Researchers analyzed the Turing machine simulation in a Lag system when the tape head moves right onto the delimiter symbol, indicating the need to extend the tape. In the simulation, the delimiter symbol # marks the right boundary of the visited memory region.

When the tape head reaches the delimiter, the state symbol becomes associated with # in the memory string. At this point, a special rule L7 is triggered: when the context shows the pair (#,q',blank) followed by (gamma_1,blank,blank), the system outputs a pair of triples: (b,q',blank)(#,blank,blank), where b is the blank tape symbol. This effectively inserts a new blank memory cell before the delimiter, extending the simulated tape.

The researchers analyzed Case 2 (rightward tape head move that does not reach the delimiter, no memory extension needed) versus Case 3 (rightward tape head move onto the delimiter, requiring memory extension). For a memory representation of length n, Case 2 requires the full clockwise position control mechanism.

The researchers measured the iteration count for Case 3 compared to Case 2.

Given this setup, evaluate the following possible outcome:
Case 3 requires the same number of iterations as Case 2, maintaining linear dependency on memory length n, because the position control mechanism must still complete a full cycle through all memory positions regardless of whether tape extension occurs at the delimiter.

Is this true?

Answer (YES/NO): NO